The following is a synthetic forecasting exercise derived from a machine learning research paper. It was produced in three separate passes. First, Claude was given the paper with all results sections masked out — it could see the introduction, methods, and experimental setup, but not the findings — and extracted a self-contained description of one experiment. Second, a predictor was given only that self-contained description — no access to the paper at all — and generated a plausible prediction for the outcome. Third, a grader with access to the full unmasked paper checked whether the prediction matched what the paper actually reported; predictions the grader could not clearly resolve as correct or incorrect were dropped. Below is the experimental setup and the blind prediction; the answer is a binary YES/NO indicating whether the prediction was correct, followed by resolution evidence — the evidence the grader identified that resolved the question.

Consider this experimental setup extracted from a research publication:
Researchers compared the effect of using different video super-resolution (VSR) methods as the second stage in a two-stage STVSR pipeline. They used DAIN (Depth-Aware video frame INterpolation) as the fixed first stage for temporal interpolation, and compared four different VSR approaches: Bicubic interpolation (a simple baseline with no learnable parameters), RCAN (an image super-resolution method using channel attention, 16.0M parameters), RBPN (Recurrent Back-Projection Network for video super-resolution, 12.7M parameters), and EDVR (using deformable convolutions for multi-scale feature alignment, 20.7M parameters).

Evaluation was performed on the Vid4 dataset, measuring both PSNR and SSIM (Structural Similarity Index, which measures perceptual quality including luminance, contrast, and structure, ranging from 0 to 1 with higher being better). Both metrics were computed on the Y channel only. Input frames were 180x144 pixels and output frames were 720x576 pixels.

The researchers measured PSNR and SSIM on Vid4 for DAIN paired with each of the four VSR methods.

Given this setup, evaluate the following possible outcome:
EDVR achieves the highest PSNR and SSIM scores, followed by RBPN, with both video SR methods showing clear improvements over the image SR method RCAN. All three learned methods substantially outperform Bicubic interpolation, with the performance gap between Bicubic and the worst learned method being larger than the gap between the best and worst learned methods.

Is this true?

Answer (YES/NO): YES